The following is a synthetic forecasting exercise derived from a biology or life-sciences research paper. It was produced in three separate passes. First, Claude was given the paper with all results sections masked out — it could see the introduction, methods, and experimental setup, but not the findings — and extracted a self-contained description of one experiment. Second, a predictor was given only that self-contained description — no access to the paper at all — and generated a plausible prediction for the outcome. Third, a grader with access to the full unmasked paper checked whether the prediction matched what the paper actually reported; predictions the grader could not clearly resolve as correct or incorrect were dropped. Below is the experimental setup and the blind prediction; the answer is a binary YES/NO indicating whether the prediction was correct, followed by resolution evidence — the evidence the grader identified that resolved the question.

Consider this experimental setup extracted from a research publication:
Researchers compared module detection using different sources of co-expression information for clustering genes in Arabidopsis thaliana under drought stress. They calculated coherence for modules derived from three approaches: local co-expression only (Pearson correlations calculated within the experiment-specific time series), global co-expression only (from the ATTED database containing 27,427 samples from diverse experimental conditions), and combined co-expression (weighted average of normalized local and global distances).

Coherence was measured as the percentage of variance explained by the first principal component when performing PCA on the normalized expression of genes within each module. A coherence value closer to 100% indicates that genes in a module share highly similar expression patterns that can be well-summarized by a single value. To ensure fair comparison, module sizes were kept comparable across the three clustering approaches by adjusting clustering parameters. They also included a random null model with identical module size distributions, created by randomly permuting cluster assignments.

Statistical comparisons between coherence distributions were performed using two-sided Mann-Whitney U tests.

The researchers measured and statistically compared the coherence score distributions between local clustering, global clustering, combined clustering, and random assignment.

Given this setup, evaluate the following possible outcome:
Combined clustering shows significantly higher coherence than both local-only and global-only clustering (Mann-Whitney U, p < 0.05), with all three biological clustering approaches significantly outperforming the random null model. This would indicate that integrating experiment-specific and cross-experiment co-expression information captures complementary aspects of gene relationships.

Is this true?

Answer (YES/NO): NO